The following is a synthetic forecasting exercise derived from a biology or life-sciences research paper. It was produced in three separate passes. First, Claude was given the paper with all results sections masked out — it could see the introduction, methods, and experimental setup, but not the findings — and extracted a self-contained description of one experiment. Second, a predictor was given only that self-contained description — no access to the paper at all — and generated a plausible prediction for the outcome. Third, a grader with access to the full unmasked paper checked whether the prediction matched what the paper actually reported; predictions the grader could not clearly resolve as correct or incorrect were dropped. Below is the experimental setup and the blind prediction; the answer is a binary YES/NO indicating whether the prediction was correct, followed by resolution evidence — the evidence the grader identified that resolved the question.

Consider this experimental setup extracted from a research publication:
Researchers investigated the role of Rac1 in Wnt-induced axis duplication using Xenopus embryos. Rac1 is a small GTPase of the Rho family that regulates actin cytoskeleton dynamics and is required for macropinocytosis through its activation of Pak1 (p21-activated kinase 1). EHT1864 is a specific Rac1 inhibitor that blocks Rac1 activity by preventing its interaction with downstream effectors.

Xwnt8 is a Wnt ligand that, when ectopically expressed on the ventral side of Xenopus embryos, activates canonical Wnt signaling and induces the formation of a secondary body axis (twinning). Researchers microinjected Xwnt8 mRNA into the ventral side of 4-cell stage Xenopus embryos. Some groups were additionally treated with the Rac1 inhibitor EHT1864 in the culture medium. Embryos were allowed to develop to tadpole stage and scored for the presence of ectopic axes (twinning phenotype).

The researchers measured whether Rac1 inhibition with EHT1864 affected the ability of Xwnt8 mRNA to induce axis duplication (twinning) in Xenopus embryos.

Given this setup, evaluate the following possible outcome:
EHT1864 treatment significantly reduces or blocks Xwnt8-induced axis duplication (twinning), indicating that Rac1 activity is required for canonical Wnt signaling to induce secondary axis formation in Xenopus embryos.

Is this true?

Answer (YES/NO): YES